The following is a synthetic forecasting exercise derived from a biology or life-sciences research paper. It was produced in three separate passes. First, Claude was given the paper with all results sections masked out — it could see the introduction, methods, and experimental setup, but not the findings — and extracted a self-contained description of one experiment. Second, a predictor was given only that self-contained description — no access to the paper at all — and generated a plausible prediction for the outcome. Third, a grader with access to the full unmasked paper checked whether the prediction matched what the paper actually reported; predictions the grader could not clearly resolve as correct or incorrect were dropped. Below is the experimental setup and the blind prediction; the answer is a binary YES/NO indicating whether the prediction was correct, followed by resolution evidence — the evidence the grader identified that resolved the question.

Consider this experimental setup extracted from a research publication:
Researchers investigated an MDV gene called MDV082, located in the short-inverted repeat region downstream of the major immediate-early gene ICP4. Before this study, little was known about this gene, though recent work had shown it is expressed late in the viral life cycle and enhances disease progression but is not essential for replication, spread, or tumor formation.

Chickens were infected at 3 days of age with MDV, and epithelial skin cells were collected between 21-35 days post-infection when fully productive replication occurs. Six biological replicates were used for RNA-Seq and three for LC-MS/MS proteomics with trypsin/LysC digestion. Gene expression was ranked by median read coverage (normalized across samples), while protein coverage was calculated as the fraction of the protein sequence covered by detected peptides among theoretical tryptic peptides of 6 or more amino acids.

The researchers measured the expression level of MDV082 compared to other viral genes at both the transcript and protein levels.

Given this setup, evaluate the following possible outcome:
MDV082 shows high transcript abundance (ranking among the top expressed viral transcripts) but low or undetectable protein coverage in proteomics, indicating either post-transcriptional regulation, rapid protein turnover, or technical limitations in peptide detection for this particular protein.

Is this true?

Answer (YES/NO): NO